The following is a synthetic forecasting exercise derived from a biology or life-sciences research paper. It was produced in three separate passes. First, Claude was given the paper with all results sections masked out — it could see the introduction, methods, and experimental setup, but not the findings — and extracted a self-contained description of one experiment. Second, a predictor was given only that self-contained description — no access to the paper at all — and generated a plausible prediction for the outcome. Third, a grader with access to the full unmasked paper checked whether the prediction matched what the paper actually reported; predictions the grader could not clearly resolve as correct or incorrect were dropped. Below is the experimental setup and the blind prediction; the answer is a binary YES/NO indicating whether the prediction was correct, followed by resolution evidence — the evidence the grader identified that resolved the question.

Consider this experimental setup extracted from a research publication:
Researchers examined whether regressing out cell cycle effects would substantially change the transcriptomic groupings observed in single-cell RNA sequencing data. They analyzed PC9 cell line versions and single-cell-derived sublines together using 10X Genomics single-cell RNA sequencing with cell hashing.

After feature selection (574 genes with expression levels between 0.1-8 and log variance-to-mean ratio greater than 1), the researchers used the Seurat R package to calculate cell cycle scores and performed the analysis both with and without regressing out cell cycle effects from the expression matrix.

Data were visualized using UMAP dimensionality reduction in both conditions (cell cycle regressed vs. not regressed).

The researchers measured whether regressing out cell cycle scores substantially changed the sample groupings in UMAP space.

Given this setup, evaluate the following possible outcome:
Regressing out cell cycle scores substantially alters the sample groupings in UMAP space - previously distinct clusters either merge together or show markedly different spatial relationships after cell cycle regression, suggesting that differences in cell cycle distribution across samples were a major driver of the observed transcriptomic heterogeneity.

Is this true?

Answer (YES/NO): NO